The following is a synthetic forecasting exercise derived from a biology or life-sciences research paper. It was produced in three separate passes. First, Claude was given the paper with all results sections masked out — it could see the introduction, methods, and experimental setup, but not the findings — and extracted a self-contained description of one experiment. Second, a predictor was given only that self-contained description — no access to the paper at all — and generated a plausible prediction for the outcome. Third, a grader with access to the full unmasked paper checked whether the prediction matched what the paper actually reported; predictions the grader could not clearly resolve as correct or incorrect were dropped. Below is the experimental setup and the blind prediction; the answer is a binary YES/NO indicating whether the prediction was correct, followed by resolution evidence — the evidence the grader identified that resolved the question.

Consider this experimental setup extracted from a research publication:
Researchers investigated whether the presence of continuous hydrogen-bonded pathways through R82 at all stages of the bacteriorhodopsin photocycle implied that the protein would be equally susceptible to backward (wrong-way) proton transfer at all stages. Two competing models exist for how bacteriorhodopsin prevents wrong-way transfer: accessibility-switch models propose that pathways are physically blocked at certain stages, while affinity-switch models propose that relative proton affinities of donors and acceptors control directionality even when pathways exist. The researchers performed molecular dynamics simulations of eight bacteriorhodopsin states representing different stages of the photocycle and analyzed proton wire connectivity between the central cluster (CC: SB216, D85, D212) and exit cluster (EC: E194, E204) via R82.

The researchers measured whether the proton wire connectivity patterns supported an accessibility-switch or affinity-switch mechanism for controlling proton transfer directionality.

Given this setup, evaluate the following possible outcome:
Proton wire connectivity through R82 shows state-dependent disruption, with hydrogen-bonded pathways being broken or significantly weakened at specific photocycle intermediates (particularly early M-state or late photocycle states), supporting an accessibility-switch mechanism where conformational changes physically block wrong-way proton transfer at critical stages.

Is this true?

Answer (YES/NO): NO